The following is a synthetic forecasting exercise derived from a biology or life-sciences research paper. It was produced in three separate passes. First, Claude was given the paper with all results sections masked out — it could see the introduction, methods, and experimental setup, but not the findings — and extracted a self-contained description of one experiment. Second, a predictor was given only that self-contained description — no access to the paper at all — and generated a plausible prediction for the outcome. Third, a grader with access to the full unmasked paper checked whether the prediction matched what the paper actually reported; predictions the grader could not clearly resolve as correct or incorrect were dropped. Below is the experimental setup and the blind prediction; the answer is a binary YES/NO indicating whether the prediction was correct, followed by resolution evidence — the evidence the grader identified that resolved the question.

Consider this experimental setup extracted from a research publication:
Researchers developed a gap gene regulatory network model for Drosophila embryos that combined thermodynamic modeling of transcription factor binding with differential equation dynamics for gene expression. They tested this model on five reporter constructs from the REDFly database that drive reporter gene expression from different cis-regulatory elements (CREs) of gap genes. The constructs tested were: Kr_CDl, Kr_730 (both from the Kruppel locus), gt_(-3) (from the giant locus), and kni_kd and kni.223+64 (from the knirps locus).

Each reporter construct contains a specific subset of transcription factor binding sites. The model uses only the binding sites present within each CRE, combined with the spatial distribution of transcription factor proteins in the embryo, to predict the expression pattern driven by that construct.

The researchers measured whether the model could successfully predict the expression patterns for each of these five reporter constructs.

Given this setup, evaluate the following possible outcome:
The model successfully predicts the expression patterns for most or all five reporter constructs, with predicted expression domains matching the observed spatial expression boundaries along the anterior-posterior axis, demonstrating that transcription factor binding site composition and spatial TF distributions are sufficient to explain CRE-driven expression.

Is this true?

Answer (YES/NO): YES